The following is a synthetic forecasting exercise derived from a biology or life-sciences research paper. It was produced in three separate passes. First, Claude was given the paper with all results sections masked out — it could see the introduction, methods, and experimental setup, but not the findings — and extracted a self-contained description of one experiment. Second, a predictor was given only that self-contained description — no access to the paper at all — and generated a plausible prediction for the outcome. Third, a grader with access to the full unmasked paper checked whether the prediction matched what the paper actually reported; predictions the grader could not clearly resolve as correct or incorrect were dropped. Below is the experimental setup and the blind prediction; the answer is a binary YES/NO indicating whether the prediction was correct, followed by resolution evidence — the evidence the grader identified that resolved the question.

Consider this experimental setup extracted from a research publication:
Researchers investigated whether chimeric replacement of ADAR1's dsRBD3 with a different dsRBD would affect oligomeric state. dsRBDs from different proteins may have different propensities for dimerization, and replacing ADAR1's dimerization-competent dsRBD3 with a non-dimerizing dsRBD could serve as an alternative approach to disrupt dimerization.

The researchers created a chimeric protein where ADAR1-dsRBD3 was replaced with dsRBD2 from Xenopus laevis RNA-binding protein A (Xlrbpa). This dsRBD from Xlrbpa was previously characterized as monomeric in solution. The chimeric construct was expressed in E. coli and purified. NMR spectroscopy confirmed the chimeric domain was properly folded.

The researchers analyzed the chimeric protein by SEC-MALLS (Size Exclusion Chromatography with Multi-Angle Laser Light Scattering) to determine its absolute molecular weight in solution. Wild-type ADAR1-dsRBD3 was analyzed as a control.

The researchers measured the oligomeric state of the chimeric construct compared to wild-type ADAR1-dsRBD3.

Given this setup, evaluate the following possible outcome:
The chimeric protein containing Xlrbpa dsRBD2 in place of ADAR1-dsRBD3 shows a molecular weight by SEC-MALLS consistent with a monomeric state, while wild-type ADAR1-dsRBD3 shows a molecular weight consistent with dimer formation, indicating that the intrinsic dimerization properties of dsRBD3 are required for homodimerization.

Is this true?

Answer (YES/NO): YES